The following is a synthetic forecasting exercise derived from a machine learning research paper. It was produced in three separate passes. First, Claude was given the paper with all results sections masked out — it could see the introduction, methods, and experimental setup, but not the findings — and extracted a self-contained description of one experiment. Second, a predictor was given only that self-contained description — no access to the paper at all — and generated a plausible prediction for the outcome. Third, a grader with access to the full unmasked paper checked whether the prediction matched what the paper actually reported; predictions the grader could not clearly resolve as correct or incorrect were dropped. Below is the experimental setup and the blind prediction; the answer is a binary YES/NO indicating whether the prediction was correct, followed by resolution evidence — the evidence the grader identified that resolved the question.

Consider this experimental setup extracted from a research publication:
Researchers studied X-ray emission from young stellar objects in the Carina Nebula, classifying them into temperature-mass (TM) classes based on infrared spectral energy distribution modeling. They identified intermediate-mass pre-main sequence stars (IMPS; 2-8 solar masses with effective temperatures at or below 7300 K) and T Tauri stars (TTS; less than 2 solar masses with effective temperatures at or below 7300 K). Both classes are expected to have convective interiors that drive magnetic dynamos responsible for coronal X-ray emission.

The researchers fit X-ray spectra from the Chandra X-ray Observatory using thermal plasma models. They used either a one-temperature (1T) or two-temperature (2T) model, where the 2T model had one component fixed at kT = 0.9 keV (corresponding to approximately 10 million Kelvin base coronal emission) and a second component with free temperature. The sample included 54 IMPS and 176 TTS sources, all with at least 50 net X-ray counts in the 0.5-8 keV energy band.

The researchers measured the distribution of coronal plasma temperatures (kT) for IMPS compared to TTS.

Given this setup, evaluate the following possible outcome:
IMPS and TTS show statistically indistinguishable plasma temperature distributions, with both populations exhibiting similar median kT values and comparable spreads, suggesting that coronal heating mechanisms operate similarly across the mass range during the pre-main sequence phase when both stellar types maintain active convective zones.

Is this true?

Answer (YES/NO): YES